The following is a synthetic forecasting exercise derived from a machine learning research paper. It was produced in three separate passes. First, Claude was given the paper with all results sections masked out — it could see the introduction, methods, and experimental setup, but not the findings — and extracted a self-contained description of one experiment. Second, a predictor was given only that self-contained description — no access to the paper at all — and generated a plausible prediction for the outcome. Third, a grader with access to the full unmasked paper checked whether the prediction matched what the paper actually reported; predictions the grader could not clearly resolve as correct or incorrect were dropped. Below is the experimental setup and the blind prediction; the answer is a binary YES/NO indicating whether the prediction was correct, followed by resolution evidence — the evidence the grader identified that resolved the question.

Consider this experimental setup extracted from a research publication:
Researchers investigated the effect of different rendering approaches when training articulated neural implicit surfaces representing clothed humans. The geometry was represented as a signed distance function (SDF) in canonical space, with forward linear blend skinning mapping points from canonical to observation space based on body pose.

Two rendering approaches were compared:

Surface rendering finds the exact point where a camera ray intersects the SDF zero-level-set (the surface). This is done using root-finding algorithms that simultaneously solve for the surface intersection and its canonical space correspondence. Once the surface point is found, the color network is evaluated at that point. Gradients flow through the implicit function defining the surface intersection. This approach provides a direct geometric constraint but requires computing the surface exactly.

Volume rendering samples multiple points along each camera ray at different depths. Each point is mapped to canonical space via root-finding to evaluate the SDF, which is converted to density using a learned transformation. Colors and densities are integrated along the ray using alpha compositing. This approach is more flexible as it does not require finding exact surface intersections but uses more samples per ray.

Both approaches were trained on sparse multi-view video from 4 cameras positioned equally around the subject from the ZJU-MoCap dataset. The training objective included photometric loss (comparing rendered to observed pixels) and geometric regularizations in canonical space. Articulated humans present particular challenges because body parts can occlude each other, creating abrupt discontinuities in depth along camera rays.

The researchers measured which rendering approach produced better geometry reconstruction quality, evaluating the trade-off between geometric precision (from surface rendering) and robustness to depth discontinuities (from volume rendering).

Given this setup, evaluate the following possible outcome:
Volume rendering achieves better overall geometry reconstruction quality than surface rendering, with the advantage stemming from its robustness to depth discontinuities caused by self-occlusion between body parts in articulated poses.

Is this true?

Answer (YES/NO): YES